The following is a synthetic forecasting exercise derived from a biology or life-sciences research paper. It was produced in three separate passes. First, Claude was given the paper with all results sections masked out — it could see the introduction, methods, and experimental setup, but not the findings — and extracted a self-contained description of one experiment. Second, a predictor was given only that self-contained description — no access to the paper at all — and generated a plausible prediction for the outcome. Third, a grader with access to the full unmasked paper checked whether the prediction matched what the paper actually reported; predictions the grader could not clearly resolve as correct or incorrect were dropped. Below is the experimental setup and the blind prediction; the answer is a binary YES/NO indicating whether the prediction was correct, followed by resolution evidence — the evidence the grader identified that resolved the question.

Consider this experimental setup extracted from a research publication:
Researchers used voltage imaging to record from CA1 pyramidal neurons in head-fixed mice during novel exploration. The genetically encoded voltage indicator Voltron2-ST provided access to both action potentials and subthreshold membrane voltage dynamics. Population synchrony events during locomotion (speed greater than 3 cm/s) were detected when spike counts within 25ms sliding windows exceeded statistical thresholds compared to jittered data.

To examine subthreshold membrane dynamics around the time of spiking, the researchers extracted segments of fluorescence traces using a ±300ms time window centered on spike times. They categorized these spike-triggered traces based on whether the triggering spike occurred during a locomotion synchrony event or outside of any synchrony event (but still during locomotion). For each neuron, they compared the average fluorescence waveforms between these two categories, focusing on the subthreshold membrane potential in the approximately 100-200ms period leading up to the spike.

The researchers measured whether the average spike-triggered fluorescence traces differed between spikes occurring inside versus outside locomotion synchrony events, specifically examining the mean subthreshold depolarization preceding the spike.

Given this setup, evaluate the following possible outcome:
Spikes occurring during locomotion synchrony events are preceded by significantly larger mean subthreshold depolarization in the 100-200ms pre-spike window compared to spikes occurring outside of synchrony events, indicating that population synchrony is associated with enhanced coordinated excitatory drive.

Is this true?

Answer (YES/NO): NO